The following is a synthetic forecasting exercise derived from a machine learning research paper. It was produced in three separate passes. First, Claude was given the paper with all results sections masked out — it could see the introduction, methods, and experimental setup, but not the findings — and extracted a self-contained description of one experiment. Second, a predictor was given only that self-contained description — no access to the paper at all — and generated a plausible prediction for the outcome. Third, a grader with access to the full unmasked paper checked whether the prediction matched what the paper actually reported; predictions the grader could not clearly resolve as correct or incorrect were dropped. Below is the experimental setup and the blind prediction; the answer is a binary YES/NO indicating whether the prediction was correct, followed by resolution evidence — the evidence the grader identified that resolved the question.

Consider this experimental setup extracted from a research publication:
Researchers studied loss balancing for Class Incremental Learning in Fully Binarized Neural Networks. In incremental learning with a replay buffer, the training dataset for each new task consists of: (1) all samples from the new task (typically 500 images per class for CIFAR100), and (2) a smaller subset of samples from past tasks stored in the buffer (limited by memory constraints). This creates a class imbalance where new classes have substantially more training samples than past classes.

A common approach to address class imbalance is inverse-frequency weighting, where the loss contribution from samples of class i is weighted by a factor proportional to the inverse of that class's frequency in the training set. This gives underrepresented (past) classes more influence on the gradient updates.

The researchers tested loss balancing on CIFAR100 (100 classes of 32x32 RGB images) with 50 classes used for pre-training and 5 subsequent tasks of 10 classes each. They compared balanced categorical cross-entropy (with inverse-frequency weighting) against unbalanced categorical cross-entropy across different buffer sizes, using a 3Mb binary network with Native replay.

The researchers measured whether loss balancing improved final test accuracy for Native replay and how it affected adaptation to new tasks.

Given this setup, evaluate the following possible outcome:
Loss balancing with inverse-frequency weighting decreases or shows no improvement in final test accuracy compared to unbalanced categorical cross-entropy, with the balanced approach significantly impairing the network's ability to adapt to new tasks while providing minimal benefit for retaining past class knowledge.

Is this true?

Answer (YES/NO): NO